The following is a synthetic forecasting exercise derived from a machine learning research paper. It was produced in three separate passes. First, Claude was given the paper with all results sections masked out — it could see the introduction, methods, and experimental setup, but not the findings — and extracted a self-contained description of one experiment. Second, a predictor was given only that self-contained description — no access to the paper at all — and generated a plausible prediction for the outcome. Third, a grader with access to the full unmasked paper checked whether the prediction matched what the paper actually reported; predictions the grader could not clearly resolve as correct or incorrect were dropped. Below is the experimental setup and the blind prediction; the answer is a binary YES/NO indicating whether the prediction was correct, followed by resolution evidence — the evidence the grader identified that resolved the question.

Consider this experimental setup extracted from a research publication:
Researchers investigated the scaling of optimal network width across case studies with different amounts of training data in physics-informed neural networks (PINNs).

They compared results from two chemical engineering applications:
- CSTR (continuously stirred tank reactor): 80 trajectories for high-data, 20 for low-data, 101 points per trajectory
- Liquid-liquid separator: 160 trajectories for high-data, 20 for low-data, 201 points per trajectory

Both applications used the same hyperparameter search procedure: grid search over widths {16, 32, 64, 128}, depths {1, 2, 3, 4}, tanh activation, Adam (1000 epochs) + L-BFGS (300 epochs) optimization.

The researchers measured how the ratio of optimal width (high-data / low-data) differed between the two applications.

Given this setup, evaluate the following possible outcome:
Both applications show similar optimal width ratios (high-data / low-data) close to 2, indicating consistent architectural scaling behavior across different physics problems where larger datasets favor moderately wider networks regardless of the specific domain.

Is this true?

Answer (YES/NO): NO